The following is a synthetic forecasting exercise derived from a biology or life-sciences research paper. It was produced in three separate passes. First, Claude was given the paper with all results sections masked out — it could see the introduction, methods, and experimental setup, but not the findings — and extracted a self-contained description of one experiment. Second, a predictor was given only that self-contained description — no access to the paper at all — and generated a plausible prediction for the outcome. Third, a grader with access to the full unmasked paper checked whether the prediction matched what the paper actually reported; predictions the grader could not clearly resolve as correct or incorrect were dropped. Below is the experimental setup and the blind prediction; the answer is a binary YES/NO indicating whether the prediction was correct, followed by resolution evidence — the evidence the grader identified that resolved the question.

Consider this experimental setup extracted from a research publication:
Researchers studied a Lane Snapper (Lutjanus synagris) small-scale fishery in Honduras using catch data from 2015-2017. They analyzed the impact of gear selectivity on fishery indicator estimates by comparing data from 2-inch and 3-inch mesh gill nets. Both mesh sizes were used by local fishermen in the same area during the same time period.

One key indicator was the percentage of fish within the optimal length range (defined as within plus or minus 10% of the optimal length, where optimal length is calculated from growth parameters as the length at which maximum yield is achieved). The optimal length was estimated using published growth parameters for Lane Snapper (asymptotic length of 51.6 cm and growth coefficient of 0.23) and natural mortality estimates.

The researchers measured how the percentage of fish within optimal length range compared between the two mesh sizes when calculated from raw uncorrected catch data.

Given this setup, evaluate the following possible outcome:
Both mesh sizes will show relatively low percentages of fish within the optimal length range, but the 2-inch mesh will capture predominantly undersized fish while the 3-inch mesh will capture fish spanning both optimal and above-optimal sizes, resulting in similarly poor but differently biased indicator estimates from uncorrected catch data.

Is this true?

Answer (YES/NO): NO